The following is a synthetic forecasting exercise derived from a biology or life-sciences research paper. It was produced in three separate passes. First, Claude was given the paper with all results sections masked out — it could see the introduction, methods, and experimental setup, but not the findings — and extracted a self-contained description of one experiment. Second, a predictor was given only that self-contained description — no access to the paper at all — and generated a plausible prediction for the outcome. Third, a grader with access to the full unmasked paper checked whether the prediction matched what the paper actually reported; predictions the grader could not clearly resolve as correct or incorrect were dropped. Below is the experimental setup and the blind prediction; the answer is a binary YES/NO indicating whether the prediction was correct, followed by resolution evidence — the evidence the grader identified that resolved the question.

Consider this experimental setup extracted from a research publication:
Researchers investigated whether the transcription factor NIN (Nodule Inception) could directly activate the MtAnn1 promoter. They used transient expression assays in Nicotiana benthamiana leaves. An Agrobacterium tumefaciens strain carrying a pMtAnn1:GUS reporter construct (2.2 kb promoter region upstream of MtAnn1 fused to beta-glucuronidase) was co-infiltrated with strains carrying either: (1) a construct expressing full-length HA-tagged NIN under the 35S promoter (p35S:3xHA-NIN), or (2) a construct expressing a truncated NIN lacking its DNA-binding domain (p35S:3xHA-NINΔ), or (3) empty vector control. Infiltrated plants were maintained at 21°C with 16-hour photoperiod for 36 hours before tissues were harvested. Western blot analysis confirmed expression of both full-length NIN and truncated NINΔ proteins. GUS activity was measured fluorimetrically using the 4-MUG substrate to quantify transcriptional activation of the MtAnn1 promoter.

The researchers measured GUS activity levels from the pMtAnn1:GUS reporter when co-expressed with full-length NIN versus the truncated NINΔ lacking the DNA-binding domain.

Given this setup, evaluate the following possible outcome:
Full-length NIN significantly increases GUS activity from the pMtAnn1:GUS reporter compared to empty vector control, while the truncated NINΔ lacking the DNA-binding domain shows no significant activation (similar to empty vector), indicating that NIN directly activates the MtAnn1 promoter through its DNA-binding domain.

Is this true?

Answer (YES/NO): YES